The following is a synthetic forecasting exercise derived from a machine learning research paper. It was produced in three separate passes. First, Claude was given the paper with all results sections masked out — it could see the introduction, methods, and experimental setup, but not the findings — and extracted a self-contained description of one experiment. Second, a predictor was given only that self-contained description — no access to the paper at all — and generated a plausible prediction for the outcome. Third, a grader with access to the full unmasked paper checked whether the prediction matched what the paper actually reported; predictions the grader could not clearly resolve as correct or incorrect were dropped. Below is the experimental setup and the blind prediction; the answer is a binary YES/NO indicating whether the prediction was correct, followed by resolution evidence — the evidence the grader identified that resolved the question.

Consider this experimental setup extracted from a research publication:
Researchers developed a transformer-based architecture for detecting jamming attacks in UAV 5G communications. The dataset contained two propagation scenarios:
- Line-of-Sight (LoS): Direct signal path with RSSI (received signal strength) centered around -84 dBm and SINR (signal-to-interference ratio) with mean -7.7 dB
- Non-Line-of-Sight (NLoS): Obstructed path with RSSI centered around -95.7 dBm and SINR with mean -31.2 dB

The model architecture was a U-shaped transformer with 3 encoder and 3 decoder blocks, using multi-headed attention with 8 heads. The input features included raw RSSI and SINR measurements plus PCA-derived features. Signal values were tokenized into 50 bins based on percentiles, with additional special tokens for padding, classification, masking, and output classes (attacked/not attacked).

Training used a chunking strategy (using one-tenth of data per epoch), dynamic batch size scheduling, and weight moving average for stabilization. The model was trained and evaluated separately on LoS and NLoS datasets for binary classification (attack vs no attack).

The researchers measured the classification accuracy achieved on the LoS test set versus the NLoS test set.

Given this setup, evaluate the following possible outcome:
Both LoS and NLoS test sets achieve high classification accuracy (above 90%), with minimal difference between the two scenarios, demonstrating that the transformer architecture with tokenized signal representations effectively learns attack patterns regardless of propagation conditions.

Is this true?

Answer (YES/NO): NO